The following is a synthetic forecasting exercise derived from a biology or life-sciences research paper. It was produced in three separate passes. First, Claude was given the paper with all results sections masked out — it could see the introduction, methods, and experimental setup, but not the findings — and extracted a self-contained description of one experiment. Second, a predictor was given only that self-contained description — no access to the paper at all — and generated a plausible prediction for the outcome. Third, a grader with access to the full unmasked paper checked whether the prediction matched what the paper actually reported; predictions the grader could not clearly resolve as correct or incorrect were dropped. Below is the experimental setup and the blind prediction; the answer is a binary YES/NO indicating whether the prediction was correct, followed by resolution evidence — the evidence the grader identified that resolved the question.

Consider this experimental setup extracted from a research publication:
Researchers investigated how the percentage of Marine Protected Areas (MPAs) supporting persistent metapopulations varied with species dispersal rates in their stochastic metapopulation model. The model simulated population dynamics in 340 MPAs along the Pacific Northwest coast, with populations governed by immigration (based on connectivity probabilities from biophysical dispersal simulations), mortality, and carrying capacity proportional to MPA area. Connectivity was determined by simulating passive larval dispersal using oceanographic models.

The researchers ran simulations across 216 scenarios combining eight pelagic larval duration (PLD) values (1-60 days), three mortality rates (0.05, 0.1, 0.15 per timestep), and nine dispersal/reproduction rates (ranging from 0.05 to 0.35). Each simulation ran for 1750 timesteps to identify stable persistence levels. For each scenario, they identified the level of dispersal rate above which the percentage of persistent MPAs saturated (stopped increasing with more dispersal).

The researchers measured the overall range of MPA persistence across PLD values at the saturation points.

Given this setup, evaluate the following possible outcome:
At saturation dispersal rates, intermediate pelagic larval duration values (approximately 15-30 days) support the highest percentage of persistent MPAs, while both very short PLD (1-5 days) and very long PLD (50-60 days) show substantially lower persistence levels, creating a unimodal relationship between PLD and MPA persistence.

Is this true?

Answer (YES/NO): NO